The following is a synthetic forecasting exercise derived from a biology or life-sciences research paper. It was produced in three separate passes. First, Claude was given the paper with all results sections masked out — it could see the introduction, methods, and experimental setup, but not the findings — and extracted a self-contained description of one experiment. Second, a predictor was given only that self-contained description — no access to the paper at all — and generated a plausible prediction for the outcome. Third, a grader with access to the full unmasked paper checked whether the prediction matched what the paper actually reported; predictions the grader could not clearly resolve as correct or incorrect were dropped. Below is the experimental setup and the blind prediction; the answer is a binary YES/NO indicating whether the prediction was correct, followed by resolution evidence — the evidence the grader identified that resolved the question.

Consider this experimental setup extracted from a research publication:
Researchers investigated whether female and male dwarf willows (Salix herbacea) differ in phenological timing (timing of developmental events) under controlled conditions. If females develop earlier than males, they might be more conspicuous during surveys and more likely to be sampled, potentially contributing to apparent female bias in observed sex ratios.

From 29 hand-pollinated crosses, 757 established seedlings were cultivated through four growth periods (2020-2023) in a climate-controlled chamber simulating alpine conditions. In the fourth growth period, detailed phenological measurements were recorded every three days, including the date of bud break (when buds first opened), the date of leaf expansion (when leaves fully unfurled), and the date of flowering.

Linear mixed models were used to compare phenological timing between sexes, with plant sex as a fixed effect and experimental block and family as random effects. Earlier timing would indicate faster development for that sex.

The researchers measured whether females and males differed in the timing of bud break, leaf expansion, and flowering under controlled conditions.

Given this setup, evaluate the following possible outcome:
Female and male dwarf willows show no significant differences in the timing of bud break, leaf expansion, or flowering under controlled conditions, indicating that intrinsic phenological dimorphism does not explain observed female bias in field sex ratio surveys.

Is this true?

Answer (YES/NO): NO